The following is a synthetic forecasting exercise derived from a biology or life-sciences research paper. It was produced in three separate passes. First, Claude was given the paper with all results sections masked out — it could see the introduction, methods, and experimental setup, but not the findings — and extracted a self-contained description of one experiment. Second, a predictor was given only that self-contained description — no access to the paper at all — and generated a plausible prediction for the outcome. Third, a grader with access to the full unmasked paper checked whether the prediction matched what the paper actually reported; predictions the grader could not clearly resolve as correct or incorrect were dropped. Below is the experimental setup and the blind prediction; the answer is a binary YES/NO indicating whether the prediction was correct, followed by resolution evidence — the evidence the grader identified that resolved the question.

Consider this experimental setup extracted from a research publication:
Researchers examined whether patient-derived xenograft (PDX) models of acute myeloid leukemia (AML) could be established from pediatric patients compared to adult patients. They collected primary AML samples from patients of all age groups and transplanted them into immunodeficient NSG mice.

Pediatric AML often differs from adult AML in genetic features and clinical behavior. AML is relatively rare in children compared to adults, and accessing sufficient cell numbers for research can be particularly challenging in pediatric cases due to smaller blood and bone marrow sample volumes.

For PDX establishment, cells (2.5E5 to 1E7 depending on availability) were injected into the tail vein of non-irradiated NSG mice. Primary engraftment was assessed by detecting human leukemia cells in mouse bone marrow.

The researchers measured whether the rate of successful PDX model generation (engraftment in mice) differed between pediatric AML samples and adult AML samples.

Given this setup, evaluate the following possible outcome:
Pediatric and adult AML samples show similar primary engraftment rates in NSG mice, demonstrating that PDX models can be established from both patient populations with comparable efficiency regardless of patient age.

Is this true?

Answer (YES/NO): YES